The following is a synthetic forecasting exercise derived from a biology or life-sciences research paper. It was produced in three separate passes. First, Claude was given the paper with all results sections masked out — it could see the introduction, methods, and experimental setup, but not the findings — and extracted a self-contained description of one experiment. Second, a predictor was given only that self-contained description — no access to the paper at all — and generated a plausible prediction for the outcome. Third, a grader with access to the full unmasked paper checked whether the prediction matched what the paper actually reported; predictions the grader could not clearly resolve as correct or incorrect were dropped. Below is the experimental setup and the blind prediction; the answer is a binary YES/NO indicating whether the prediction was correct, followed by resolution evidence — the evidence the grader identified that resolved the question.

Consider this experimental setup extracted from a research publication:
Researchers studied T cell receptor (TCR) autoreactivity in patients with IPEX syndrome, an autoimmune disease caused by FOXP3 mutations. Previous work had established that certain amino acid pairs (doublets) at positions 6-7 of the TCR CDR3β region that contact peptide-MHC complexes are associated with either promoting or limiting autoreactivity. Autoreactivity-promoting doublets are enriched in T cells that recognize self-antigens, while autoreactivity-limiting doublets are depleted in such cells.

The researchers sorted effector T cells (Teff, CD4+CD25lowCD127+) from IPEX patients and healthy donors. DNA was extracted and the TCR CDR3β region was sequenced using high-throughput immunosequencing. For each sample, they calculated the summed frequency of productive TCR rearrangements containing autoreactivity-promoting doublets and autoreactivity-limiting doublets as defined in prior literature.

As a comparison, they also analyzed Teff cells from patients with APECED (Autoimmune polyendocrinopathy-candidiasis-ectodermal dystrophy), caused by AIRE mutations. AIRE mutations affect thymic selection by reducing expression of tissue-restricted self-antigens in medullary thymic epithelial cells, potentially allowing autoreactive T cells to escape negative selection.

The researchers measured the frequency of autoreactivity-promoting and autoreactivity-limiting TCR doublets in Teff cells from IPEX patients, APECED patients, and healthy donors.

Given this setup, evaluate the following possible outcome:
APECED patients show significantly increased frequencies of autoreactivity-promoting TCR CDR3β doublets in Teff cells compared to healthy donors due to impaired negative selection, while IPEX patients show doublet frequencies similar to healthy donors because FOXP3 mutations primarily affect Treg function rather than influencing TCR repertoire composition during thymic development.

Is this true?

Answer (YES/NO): NO